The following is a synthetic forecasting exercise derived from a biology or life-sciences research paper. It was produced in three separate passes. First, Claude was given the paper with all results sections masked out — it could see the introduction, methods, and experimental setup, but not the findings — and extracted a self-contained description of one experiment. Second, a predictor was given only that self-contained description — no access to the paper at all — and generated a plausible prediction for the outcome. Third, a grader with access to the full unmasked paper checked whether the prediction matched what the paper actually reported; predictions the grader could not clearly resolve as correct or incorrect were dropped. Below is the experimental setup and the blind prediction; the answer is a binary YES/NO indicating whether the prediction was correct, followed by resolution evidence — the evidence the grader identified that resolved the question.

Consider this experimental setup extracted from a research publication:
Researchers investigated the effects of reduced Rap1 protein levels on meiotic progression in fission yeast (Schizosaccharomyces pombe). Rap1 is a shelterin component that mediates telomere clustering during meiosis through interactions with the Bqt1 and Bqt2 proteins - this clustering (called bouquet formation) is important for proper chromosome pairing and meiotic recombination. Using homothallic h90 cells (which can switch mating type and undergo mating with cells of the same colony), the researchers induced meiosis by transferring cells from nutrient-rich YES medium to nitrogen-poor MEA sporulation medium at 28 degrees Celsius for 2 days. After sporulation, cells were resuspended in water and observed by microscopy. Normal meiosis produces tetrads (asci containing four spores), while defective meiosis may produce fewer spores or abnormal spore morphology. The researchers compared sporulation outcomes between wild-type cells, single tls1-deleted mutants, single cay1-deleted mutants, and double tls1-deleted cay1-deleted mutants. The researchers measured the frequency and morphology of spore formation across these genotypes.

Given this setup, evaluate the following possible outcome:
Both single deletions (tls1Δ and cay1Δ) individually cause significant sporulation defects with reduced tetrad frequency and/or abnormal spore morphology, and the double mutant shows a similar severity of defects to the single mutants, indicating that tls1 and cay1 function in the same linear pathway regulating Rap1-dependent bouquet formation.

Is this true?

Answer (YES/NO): NO